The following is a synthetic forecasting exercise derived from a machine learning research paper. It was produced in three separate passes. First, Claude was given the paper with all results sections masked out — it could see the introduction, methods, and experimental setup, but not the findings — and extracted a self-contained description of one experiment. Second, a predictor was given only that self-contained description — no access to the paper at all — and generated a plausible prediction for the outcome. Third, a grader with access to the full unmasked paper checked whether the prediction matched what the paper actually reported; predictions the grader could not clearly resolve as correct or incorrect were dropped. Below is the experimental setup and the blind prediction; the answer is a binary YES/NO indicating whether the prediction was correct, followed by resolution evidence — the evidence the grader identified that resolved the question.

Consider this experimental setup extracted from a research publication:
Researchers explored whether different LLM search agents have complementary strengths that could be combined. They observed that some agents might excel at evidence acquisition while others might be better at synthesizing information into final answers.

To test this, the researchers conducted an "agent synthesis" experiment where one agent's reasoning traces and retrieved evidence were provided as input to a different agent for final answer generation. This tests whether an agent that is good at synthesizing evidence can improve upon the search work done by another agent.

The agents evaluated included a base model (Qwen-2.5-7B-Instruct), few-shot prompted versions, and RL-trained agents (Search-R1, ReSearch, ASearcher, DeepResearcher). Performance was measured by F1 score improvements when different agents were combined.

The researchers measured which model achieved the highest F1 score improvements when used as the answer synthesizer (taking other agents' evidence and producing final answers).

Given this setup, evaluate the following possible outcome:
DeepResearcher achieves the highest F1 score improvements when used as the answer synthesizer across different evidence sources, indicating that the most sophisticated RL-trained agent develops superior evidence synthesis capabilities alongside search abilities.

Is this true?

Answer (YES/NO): NO